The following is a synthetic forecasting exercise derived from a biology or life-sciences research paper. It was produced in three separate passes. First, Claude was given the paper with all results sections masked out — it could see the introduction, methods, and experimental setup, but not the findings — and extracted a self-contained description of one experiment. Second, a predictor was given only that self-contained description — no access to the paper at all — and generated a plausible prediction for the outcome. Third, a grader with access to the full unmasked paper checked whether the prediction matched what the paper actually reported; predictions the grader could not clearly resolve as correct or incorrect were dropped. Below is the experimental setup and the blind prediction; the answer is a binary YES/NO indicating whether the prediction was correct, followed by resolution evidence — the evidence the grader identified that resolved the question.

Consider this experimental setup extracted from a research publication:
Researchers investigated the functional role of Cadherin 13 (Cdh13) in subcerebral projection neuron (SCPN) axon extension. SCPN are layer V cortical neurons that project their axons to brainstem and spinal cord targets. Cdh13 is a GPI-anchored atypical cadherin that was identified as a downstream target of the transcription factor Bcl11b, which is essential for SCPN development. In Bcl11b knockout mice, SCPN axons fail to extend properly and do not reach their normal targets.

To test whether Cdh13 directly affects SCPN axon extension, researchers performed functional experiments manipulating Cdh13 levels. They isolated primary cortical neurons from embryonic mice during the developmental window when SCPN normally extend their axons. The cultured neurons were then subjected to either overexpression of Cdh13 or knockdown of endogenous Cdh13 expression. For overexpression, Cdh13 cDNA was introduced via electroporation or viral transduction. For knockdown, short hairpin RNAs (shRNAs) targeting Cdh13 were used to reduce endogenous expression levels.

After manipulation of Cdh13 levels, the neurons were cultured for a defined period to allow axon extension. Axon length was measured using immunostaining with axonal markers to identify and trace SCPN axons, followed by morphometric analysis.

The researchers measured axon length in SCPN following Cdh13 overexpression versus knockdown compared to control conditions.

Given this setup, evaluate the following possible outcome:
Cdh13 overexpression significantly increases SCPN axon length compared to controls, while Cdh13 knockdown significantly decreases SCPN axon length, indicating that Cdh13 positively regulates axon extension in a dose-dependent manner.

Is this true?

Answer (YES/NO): NO